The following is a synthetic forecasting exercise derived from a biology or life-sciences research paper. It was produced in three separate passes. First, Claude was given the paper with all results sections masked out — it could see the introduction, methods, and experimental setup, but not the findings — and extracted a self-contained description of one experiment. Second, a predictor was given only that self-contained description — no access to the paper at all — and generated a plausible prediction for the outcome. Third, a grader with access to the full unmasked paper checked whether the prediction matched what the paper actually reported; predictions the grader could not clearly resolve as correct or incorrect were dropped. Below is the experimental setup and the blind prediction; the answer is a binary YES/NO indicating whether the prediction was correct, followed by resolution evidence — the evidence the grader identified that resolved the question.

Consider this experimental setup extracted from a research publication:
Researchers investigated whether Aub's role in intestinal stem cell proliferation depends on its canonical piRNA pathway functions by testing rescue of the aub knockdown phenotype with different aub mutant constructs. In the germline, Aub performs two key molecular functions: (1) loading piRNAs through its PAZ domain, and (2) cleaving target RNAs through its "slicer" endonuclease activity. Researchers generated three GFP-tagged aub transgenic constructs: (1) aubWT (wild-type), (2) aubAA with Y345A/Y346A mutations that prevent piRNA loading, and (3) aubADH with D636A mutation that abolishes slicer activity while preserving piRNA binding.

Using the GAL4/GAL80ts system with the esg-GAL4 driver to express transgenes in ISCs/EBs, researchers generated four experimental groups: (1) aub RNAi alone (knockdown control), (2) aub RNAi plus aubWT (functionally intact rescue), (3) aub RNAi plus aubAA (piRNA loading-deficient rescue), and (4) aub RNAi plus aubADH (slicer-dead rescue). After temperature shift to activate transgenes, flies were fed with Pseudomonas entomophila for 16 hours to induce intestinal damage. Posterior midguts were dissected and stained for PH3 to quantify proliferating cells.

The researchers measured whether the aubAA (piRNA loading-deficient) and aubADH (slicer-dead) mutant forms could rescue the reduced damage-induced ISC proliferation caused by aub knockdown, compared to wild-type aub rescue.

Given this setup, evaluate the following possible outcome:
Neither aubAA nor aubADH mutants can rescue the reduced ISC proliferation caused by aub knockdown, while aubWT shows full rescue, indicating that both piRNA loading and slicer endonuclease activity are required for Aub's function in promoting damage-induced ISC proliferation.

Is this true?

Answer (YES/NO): NO